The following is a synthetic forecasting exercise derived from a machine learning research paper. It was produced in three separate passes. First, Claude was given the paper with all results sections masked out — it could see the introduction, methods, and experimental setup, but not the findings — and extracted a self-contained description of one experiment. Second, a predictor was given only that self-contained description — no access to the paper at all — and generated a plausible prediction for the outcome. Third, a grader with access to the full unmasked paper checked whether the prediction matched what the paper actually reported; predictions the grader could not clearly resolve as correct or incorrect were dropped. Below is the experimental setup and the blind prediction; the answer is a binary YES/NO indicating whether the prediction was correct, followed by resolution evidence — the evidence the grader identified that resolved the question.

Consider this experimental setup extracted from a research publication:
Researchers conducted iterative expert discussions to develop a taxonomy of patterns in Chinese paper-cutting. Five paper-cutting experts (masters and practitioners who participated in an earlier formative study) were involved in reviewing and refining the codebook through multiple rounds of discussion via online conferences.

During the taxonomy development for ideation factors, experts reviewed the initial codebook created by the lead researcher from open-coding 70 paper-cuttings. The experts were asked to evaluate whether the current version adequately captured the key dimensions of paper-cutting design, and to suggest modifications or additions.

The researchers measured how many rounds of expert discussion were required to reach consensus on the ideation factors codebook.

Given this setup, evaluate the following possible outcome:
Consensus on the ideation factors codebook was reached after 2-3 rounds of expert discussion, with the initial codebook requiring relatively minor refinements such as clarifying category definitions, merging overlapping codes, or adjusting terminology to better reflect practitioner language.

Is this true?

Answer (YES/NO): NO